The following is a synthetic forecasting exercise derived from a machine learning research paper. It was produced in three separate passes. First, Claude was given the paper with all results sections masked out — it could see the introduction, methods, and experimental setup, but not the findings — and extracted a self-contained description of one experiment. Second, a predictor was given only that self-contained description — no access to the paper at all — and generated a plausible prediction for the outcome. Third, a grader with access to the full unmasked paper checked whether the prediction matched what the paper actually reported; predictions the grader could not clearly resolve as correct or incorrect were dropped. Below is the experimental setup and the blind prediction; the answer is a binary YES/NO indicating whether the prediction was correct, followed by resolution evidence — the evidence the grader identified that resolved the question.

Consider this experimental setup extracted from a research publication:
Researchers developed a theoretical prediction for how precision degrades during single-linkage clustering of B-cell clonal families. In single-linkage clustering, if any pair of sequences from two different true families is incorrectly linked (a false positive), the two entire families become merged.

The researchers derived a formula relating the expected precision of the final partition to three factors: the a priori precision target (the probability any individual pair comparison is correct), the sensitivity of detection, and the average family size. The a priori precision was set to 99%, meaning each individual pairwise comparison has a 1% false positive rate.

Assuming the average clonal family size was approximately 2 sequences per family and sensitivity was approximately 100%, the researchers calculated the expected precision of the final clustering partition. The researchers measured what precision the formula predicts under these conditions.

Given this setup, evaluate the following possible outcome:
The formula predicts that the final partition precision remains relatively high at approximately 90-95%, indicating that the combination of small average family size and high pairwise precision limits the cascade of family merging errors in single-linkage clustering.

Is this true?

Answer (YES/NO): NO